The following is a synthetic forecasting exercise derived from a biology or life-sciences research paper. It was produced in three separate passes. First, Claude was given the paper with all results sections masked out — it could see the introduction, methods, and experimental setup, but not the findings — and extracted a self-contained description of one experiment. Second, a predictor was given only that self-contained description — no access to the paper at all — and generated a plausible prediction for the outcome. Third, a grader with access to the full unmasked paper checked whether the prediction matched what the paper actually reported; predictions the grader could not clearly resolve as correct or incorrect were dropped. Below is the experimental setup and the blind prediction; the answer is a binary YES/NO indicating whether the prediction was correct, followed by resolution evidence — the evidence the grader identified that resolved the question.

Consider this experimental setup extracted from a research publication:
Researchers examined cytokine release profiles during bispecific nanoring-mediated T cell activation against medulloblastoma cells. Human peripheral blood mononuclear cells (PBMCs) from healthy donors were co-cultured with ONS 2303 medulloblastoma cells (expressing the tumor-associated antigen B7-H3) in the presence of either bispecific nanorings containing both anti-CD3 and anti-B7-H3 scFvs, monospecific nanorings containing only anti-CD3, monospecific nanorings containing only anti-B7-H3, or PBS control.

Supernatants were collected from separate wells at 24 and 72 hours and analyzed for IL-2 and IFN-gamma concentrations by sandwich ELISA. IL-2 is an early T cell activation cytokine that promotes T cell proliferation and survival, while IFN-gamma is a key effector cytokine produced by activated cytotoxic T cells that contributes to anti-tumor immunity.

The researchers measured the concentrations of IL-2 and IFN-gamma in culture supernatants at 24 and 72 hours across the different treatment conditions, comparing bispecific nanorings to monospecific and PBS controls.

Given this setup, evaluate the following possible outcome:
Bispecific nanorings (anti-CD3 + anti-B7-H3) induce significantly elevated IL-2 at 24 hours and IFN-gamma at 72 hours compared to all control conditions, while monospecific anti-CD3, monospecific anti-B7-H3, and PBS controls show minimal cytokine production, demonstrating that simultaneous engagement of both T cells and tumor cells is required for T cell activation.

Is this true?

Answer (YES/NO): NO